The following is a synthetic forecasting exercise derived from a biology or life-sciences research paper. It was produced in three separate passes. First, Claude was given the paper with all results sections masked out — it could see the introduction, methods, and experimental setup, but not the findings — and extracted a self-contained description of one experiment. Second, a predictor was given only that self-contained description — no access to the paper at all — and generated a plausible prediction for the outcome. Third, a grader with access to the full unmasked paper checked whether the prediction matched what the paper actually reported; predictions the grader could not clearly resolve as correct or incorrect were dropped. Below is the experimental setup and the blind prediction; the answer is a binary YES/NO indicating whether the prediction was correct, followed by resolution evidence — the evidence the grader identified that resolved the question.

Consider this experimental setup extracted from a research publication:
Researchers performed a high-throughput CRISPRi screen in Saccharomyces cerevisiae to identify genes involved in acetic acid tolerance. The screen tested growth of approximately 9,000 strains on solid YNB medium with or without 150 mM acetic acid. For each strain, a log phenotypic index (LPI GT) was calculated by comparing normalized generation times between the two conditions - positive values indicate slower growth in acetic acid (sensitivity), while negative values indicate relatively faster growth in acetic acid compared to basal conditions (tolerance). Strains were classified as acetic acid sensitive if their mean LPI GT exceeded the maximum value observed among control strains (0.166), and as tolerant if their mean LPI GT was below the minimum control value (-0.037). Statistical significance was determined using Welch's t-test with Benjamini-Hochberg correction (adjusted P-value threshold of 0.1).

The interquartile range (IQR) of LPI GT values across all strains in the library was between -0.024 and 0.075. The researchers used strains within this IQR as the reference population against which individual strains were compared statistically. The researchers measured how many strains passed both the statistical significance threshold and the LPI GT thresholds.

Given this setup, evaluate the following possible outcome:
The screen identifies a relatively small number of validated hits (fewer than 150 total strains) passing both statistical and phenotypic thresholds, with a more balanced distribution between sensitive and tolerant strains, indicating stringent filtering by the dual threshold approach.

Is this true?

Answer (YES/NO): NO